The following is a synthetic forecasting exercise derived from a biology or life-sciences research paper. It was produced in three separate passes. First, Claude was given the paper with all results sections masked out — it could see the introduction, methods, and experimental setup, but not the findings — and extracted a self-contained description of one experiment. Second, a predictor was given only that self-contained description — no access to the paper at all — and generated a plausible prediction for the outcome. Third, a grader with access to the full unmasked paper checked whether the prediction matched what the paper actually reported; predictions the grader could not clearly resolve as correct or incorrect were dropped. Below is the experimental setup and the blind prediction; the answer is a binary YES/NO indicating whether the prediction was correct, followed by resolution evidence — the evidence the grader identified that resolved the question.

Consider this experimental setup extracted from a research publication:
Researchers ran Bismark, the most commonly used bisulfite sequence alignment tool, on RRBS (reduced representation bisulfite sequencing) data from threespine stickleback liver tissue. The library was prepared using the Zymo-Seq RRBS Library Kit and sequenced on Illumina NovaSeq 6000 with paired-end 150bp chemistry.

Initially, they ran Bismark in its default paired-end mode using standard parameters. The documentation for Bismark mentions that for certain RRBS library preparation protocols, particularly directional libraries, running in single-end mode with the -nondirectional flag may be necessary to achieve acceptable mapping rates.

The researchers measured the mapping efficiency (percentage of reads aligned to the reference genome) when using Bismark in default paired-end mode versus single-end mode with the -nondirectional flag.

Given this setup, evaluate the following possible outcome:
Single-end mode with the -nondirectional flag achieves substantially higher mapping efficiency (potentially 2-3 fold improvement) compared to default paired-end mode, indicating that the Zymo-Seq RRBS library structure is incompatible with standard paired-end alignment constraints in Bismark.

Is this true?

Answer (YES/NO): NO